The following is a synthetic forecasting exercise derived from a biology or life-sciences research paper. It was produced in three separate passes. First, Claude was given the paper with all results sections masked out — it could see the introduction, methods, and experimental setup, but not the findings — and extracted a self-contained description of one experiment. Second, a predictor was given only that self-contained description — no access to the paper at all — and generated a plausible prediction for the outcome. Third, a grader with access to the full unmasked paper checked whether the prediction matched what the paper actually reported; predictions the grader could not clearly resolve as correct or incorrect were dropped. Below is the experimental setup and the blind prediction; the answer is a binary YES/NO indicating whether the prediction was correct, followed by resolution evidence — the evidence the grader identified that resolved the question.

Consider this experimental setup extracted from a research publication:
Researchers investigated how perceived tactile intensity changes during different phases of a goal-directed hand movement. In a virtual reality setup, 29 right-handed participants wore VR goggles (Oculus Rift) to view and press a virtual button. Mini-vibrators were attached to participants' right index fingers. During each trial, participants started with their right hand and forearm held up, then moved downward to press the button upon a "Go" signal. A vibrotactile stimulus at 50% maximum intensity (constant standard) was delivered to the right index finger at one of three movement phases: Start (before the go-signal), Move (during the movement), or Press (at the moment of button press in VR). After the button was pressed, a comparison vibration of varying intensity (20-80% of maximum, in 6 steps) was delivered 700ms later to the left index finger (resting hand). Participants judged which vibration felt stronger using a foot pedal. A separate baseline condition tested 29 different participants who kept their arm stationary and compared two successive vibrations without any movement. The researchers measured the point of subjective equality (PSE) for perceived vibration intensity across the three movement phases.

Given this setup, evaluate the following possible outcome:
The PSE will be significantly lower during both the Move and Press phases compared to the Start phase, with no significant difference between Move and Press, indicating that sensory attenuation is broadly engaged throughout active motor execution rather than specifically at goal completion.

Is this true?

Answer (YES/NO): NO